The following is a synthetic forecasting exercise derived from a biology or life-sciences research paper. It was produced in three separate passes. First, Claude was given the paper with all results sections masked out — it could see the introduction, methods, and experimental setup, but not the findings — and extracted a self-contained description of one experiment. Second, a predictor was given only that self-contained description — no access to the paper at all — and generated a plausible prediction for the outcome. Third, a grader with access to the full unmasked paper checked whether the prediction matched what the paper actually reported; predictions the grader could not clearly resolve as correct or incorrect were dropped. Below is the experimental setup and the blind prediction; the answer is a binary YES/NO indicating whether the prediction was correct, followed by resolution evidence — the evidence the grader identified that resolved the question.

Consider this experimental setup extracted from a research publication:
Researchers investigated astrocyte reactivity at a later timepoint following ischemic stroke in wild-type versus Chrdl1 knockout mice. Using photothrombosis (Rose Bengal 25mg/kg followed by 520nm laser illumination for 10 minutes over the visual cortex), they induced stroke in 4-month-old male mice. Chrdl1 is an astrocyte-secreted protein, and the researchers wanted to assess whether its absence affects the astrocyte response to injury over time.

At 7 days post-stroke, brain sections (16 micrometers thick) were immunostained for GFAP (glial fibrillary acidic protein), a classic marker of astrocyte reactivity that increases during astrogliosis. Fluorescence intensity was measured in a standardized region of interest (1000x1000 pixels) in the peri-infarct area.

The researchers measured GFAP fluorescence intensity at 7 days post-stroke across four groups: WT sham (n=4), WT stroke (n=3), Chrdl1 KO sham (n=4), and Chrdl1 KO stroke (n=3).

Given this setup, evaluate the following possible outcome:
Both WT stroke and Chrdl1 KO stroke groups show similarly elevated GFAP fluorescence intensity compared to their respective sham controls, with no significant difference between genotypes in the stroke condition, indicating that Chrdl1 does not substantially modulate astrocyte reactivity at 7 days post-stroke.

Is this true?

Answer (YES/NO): YES